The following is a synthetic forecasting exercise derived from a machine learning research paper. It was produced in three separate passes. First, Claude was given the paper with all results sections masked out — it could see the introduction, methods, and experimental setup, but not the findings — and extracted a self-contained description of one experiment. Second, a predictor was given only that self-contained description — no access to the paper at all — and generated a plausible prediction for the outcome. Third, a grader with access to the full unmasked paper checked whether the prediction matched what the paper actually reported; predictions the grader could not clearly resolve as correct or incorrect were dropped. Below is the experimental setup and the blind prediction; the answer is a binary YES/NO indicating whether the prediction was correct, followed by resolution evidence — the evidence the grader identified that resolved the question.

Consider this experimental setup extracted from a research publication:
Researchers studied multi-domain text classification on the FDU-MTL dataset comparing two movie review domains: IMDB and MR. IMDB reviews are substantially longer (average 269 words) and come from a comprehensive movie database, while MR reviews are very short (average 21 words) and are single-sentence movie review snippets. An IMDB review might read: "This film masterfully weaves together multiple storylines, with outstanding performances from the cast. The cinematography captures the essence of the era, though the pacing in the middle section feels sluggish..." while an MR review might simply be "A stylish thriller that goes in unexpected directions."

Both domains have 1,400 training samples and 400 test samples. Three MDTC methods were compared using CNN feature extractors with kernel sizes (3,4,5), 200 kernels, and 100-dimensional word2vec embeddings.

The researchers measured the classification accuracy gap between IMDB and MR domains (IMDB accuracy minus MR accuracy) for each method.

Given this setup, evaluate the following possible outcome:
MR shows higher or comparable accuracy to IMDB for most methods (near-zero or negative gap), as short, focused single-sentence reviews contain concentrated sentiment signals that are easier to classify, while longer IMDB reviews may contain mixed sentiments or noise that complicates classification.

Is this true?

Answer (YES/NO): NO